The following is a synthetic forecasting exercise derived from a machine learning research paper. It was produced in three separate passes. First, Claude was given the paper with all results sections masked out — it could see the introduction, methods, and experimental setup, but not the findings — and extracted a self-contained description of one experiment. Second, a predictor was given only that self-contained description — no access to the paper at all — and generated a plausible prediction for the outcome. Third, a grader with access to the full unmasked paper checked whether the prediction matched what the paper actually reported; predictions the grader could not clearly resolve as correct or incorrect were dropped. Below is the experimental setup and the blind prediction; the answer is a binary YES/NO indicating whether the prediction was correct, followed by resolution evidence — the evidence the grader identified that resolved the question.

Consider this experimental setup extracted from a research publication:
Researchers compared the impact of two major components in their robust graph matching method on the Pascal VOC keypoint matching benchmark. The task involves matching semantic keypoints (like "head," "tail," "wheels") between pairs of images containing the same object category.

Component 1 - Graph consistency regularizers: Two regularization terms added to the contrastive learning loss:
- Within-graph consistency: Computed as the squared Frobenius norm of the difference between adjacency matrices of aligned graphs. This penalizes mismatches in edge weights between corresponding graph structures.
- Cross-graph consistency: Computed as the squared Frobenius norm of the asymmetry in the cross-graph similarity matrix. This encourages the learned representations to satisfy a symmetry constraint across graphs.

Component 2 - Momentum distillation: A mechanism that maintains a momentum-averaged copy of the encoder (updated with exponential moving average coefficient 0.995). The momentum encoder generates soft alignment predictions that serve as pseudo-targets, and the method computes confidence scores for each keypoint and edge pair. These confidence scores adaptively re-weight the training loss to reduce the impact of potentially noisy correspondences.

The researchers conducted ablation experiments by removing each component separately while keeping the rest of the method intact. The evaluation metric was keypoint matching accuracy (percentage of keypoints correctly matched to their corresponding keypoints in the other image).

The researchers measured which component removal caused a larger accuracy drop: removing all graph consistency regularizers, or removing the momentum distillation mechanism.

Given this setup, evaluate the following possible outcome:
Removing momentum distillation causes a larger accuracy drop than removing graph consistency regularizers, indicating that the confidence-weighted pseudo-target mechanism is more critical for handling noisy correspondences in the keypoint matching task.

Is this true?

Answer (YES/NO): YES